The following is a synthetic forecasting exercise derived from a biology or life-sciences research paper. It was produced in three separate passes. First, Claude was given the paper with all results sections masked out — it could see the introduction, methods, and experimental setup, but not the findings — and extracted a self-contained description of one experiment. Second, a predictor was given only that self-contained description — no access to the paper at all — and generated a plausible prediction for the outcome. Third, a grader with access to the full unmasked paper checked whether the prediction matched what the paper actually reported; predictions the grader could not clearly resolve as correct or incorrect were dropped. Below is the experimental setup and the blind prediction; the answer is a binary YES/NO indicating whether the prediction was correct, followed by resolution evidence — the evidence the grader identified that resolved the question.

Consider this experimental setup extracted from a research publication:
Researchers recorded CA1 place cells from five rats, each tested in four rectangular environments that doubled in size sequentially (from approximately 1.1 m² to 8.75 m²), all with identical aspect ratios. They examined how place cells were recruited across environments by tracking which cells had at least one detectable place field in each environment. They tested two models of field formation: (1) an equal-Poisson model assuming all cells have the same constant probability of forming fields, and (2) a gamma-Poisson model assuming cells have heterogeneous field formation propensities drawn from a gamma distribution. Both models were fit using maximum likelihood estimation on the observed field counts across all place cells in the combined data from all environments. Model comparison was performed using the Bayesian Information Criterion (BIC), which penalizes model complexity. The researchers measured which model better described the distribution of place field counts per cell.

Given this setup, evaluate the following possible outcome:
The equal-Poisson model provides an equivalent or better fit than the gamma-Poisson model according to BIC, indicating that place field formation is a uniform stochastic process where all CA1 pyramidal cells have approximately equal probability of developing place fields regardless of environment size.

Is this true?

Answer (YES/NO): NO